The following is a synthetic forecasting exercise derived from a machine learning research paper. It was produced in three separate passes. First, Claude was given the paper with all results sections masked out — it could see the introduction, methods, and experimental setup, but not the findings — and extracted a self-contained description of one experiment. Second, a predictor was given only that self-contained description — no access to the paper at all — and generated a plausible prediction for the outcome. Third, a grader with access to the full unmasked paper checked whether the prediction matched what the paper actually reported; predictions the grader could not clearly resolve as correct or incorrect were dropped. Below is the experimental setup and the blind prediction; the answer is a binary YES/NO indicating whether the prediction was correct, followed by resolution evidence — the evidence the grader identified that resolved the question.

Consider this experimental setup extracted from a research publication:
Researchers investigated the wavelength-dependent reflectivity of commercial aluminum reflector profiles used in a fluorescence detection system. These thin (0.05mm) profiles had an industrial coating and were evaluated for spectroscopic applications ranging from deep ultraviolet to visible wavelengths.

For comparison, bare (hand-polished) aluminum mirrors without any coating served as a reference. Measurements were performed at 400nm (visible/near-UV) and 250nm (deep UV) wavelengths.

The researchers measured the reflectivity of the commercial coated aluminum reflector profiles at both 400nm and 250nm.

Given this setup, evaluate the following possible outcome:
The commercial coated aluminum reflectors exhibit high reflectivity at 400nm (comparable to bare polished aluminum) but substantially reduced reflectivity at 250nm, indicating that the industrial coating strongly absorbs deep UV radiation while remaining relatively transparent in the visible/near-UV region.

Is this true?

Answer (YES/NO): YES